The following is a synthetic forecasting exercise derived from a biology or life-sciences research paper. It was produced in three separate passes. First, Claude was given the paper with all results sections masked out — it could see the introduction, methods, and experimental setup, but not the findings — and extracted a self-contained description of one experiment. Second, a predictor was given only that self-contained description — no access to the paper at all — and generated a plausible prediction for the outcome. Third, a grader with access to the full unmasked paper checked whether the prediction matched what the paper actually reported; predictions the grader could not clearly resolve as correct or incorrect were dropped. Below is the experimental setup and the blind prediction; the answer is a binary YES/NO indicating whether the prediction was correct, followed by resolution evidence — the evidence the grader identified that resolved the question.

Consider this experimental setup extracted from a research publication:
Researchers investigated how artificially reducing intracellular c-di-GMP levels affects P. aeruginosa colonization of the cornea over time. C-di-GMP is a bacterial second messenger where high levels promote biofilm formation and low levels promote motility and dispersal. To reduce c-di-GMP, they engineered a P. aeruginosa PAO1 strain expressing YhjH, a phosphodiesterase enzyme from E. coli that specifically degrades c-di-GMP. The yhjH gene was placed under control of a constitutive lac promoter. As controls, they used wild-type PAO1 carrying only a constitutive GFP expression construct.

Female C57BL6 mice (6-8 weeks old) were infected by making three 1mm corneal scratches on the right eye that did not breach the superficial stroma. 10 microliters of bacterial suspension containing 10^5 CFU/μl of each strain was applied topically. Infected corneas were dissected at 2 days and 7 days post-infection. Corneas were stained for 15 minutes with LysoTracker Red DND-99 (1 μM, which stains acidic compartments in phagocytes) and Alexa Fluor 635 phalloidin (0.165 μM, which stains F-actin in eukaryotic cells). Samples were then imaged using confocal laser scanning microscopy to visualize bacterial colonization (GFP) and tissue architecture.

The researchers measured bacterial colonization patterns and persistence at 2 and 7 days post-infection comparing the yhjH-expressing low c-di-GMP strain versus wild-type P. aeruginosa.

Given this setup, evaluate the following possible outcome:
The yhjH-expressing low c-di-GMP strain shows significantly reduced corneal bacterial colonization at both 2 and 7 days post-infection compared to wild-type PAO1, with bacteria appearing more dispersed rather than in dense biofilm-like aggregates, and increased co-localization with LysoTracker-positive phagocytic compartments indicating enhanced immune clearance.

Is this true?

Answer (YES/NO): YES